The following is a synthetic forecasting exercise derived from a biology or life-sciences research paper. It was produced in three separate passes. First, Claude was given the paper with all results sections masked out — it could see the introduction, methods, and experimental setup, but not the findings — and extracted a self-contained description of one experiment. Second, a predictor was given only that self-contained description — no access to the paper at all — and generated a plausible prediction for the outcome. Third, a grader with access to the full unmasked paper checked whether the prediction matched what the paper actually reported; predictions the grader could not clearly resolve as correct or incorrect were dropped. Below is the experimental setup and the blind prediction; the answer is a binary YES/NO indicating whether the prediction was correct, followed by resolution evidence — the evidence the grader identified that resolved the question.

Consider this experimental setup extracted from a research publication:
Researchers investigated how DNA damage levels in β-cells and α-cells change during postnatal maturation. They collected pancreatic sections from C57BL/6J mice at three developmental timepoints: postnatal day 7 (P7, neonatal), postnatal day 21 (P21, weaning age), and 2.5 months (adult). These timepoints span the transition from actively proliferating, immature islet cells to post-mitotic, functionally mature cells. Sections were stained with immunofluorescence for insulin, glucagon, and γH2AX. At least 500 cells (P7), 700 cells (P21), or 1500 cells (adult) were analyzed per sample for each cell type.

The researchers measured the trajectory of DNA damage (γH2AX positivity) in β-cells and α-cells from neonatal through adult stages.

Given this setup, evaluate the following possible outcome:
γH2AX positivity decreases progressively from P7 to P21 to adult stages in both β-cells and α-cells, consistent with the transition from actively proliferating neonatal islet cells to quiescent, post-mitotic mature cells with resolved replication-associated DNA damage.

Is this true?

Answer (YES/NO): YES